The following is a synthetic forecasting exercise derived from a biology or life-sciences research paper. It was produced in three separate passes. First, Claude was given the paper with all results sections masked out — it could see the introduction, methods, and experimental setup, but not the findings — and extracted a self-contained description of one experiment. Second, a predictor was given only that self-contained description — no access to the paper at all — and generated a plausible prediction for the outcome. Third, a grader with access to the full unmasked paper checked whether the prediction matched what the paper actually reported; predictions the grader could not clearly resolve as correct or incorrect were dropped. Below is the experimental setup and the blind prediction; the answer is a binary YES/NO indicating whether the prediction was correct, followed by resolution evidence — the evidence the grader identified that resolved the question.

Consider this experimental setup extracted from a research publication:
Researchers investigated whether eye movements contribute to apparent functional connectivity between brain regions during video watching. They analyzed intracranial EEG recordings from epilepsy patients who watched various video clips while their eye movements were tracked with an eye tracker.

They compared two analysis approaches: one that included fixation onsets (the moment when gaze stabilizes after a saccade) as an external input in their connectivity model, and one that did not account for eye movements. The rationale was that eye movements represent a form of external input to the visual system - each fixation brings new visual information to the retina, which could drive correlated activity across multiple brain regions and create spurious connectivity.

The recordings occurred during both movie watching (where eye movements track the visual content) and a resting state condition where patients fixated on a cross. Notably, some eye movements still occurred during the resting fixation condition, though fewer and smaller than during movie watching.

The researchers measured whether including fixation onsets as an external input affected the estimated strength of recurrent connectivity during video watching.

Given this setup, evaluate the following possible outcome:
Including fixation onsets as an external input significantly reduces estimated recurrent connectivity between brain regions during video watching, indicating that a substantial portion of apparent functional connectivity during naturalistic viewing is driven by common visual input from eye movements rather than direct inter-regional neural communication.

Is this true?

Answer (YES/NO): YES